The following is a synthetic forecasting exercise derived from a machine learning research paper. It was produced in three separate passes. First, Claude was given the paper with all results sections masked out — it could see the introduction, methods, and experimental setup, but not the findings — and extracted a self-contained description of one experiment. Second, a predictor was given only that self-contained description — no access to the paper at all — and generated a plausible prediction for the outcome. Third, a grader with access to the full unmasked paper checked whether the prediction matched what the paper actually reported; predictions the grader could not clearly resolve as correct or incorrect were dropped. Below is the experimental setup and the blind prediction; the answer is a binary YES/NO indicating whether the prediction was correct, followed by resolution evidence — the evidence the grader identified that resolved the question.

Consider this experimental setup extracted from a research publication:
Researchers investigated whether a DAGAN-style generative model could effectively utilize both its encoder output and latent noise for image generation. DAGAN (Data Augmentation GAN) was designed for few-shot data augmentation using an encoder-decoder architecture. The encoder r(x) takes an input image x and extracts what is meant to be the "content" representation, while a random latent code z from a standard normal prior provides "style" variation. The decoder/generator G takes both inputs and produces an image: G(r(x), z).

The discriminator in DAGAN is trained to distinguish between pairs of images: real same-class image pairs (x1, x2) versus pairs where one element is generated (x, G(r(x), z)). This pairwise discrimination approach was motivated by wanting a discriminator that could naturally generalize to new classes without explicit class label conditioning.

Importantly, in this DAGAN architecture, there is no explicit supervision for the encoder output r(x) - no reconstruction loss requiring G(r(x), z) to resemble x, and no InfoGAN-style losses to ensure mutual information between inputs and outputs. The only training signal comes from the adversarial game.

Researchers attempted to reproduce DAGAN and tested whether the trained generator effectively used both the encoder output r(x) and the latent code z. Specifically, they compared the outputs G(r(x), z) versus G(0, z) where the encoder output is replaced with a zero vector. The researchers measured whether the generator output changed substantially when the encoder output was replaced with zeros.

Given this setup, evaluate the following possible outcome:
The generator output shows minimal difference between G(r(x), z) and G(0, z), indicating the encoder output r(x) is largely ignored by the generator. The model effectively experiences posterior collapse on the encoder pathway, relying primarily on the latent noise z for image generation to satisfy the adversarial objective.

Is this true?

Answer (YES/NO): YES